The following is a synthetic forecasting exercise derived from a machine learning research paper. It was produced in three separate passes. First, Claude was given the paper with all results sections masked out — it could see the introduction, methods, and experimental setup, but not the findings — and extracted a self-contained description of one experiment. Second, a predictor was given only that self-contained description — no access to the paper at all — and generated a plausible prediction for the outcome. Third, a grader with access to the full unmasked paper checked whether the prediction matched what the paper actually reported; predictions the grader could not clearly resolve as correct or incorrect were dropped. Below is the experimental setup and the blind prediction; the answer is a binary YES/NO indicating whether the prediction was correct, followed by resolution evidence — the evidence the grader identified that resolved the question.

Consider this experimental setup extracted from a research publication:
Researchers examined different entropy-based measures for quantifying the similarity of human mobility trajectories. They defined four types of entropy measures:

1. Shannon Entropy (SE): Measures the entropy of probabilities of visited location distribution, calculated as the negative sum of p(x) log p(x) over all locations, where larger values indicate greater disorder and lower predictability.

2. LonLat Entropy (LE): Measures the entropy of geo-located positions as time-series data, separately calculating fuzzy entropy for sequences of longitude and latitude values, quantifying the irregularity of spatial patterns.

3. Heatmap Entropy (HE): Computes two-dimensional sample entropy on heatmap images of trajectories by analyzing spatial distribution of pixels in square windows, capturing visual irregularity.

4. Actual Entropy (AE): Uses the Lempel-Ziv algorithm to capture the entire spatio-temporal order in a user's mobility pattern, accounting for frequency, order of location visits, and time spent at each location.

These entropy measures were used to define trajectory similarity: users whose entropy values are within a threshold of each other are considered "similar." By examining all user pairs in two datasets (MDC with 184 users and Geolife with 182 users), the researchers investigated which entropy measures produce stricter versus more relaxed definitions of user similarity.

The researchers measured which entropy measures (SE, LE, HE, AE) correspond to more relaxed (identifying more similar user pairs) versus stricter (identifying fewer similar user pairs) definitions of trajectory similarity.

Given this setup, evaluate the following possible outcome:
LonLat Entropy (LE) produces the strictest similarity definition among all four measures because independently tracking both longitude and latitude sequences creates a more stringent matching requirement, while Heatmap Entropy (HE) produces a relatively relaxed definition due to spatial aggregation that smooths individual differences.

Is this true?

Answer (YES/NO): NO